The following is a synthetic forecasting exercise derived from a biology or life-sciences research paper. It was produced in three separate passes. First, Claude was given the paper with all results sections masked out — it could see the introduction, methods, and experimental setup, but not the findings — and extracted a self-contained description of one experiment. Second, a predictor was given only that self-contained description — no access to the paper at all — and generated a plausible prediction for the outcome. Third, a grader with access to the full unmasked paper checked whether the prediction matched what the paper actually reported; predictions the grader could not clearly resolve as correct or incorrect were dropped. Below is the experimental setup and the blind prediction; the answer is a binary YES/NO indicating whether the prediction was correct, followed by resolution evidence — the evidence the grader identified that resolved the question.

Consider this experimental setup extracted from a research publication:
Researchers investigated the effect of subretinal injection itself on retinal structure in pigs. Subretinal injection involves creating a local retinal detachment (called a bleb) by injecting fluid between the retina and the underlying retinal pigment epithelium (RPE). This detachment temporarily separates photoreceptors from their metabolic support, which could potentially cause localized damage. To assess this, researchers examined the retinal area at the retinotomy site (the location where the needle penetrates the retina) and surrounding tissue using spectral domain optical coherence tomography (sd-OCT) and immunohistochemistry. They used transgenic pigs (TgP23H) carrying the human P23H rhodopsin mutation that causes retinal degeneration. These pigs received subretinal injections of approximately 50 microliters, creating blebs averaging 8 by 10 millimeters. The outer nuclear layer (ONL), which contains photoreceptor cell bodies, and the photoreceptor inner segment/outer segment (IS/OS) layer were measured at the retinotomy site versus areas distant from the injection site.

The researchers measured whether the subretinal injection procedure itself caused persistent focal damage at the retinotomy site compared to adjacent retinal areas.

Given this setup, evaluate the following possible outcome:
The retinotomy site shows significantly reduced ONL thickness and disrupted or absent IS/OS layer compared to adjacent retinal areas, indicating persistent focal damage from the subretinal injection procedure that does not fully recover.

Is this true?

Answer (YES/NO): YES